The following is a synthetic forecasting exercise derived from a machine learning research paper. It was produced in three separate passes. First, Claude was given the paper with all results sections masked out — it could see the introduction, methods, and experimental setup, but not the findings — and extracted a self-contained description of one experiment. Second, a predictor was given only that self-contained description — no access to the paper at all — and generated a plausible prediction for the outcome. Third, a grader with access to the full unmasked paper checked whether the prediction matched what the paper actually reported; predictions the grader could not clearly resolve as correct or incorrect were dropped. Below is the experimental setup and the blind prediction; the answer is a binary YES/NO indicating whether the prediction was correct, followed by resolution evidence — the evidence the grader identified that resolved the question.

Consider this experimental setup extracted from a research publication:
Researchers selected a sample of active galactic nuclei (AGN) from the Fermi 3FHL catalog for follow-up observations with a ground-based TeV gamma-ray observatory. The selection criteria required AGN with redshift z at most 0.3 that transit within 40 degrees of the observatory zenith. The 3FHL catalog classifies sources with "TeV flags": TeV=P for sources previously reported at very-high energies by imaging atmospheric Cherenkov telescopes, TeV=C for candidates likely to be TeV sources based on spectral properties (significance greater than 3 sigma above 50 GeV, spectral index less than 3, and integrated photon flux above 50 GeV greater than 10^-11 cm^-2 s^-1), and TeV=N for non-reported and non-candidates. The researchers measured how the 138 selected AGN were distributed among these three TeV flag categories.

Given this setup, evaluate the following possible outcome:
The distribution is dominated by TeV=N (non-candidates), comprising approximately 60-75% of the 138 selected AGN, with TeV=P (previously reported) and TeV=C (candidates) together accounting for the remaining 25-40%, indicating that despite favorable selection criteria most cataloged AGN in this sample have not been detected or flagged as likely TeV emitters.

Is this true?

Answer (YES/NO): NO